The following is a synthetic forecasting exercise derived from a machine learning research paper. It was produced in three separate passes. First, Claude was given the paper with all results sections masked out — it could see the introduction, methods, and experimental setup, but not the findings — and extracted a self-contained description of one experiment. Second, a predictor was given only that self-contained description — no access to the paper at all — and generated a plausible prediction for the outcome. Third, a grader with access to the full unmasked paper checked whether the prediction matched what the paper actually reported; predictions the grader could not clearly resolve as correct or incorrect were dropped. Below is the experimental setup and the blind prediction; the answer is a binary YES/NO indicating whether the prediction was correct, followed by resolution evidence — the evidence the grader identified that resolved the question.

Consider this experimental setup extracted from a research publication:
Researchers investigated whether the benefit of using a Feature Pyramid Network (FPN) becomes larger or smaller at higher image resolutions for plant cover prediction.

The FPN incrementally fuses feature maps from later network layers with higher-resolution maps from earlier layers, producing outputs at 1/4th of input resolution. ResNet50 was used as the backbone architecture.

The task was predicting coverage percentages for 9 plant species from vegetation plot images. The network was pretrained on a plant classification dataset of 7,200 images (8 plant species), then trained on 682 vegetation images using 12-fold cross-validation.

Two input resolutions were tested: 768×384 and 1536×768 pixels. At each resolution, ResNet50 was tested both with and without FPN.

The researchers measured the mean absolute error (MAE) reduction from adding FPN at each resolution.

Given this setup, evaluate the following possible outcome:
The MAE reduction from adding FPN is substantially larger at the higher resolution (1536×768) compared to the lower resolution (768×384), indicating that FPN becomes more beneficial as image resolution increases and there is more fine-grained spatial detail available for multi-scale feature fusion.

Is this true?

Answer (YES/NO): NO